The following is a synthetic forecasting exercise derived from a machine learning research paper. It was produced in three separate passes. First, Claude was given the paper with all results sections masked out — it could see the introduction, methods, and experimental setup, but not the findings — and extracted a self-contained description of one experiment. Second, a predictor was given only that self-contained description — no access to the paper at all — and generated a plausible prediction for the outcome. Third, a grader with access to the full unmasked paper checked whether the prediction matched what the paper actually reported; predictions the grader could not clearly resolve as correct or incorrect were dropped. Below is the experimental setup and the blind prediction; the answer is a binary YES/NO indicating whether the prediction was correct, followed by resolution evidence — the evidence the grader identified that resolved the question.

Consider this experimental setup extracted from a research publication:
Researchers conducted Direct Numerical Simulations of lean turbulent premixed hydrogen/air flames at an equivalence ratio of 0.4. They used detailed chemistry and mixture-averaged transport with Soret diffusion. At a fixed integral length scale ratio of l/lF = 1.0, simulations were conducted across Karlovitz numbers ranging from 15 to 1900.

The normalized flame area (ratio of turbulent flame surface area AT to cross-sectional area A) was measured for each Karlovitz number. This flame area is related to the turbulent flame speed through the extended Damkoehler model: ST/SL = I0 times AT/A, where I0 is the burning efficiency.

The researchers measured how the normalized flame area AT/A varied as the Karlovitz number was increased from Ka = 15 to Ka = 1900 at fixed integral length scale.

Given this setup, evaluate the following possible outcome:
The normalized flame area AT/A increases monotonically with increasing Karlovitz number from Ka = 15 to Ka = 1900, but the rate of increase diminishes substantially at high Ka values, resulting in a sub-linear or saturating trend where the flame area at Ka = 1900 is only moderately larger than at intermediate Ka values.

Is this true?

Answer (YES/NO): NO